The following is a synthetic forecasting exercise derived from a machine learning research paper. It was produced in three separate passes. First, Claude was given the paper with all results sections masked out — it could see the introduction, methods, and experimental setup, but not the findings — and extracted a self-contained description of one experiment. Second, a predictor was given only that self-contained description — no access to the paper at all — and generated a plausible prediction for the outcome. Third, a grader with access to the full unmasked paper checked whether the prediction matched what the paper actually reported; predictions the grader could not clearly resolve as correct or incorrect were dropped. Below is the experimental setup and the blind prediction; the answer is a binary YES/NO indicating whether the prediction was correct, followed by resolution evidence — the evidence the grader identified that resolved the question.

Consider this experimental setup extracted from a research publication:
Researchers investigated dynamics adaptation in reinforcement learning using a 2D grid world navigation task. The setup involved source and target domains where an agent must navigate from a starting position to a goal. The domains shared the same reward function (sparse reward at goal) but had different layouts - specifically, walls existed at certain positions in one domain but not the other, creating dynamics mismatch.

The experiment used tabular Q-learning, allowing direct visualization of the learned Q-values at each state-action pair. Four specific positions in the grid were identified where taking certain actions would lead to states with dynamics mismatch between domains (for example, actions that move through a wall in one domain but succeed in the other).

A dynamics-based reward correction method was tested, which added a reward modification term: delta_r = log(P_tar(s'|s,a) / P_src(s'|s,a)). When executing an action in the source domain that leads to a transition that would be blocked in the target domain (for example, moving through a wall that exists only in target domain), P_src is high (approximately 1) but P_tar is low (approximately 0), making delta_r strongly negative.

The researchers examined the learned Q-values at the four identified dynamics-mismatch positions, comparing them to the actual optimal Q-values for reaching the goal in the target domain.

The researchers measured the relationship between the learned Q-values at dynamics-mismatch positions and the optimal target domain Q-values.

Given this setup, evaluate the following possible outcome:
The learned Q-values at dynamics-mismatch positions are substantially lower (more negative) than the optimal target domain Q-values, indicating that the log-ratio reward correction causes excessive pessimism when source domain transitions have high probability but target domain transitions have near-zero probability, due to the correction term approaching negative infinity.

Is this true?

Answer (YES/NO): YES